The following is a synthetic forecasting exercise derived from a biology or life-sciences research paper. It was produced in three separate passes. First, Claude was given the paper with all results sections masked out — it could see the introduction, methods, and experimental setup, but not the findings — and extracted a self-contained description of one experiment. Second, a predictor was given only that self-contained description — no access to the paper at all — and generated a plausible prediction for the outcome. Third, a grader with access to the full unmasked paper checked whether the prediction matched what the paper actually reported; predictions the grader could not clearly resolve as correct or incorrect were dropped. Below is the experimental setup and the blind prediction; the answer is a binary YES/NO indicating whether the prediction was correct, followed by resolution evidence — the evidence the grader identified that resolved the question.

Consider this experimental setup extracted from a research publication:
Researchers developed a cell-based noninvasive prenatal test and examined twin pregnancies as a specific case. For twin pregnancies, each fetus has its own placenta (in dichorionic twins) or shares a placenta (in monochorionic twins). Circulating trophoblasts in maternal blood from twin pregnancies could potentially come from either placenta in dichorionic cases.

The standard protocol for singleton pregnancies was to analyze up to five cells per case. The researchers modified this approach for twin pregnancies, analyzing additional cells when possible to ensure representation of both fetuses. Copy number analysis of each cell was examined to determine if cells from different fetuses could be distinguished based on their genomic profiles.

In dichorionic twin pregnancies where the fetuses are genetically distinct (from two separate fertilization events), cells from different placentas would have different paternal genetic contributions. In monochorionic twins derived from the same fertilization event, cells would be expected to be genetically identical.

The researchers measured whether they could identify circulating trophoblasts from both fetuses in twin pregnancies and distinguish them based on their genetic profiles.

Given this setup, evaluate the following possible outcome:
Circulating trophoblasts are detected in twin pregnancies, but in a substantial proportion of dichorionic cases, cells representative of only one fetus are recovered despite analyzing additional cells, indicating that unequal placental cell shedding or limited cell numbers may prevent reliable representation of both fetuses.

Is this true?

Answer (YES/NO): YES